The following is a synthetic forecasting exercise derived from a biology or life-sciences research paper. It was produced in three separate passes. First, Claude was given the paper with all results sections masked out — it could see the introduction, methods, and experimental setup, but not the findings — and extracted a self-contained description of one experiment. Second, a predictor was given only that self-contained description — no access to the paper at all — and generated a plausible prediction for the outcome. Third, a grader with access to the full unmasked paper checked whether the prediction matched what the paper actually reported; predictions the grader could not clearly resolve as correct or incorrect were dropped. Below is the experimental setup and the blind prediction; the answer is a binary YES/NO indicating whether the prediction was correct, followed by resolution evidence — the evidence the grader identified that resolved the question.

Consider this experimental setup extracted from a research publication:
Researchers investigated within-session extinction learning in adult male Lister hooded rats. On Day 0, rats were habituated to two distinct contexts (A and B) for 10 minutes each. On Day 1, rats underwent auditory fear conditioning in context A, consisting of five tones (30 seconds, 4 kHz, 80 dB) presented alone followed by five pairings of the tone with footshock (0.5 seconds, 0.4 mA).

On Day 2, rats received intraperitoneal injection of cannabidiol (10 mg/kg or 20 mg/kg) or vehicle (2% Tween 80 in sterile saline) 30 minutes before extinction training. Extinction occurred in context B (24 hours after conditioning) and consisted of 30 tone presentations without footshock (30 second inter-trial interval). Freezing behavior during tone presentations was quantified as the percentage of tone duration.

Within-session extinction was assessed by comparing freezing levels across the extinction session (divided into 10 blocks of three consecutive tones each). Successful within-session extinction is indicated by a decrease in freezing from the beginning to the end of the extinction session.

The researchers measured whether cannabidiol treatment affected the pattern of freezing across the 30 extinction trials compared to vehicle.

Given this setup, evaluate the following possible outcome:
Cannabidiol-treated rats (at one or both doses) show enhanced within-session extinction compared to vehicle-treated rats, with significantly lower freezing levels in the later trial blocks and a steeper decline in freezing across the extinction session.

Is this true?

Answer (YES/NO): NO